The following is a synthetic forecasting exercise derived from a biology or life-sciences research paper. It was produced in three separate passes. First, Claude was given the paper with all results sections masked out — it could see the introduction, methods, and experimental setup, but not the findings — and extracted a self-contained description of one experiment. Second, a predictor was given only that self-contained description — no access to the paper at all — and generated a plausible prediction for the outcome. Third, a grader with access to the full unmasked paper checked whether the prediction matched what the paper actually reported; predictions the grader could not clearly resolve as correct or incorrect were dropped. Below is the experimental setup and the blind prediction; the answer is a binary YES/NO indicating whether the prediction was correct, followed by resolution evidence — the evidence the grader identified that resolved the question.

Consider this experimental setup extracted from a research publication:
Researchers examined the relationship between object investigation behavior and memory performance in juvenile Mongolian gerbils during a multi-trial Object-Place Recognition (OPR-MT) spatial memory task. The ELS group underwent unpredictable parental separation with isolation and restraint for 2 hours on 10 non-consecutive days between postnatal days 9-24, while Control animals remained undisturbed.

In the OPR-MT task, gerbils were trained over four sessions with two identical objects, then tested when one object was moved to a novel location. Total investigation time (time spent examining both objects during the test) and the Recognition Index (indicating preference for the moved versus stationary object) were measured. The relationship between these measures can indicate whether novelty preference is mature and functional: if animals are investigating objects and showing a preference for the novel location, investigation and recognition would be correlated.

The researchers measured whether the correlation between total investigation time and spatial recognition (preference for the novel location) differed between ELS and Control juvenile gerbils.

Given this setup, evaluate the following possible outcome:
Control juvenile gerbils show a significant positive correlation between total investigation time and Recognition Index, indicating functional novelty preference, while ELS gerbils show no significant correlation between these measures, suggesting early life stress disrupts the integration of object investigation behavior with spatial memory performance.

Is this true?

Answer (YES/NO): NO